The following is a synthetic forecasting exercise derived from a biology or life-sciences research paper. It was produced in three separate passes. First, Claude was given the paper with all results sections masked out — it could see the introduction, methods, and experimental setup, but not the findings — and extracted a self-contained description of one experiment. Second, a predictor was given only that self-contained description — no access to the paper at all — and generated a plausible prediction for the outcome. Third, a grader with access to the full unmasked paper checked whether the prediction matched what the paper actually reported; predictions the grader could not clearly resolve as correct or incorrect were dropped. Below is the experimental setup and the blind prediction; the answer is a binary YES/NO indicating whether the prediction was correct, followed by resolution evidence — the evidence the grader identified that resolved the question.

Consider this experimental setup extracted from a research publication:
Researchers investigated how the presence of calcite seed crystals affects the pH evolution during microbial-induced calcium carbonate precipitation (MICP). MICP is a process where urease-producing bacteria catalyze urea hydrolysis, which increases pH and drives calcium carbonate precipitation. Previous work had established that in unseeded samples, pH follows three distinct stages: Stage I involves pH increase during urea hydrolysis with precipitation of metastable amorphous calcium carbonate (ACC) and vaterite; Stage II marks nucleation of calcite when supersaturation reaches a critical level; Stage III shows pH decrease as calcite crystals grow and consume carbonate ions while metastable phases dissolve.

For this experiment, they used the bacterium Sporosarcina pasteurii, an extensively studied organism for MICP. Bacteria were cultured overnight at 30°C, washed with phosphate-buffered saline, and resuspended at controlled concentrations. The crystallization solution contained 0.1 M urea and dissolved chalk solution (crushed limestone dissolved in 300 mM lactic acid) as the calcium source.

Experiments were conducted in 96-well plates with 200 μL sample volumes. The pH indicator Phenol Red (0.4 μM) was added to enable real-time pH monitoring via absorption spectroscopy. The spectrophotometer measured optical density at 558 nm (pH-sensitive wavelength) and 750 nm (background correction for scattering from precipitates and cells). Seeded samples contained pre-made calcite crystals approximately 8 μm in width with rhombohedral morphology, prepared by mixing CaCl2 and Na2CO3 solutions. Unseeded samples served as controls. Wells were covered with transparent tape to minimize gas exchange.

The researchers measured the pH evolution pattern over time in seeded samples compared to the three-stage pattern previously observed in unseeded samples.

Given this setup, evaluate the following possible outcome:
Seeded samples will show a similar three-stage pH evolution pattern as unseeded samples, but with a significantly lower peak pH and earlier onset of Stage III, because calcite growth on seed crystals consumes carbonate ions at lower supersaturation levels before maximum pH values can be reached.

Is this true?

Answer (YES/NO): YES